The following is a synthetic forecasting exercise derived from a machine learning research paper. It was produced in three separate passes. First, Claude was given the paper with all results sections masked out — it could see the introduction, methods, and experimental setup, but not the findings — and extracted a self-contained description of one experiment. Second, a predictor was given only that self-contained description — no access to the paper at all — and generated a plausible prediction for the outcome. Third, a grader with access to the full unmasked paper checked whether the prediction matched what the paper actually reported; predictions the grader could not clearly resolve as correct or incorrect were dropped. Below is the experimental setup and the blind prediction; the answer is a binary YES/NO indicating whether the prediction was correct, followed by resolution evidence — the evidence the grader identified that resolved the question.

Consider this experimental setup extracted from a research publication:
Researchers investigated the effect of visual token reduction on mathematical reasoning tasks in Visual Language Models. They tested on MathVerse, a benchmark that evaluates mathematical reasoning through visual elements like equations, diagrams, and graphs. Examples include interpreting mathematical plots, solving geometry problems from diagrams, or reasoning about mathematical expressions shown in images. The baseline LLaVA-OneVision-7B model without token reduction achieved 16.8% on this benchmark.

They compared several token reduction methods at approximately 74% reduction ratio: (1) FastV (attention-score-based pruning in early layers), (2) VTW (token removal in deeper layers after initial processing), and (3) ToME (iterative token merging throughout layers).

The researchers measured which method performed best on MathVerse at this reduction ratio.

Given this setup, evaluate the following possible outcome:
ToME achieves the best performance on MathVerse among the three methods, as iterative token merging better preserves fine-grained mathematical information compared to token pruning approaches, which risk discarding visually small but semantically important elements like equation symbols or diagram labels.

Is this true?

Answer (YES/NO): NO